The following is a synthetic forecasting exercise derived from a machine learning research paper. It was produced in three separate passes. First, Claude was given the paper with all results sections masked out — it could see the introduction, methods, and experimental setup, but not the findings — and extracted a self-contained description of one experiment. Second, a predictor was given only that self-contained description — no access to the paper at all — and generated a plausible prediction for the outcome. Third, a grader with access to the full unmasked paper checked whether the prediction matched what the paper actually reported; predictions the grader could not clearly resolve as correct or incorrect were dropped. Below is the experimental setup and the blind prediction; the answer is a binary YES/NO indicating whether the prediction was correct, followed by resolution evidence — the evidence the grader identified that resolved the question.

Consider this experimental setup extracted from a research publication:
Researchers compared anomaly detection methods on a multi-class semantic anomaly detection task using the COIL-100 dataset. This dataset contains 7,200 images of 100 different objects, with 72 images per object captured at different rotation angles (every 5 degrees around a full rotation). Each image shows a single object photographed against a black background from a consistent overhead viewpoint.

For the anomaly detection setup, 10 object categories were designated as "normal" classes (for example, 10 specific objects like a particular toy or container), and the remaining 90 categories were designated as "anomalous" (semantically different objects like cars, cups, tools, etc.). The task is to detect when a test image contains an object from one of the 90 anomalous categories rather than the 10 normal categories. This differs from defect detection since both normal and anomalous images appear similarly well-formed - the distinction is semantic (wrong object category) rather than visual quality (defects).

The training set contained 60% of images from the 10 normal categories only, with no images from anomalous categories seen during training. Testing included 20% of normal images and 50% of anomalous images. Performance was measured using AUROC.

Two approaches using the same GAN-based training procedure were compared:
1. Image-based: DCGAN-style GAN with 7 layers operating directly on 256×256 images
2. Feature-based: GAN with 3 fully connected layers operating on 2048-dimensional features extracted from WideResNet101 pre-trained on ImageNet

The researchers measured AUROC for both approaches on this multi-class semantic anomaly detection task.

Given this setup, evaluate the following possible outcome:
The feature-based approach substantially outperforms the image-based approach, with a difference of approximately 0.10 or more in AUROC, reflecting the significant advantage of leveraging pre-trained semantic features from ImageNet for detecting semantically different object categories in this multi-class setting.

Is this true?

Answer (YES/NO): NO